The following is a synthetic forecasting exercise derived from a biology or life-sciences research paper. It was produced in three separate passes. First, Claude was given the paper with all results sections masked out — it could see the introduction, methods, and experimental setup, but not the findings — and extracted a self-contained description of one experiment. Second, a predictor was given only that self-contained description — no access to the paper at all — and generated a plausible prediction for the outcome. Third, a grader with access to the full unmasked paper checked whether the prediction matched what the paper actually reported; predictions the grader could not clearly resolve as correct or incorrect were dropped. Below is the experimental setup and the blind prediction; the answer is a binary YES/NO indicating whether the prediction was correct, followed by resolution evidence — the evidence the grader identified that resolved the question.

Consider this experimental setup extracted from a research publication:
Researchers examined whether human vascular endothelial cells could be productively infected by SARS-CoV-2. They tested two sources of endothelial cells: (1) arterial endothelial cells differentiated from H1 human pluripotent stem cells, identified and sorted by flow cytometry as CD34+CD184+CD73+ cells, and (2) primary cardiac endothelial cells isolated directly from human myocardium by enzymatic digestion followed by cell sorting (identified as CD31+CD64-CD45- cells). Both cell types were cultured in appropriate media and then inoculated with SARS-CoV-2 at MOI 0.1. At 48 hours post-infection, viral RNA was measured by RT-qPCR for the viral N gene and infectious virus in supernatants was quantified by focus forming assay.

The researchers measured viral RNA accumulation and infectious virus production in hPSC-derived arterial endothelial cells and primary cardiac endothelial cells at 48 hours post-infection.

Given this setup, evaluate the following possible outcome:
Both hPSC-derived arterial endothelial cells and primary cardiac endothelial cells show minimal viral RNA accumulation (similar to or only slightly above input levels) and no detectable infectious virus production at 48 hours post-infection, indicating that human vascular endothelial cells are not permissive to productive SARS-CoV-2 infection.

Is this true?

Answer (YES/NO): YES